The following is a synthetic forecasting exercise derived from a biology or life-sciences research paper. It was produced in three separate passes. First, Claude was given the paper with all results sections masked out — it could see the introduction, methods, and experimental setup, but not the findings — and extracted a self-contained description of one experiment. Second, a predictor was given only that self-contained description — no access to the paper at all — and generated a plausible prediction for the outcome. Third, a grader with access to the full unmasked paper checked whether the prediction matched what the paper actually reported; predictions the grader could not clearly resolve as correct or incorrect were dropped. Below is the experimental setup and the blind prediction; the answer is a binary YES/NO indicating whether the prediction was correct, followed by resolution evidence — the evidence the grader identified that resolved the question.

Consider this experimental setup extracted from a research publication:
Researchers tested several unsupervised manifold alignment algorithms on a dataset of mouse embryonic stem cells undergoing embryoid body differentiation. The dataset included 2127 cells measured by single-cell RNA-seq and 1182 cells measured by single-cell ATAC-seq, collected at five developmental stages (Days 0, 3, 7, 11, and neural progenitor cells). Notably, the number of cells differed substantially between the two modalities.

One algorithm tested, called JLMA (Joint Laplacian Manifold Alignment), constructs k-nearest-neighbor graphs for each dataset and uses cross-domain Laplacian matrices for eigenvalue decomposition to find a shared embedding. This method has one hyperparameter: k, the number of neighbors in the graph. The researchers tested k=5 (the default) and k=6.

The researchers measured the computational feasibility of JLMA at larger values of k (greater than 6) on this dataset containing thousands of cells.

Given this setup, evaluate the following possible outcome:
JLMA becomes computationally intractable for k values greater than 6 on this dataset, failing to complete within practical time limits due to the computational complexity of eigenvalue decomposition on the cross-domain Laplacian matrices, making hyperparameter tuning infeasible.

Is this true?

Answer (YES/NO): YES